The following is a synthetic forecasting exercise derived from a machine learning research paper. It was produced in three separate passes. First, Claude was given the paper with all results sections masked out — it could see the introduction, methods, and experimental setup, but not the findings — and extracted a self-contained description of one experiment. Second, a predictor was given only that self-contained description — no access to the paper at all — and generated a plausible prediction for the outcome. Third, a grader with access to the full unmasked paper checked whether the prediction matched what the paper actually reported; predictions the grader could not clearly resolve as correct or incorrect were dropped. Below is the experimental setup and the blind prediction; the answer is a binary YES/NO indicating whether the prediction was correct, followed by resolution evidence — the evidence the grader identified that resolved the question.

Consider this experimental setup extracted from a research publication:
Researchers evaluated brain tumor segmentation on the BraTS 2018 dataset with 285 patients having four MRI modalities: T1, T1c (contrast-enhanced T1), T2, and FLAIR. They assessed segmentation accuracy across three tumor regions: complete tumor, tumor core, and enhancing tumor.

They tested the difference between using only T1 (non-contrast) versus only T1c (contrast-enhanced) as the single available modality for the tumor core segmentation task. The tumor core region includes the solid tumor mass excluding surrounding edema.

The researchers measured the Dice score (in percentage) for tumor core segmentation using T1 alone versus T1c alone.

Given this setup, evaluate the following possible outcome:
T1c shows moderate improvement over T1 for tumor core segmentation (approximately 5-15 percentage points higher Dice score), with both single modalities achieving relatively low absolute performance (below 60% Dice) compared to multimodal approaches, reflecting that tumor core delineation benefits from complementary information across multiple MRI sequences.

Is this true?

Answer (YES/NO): NO